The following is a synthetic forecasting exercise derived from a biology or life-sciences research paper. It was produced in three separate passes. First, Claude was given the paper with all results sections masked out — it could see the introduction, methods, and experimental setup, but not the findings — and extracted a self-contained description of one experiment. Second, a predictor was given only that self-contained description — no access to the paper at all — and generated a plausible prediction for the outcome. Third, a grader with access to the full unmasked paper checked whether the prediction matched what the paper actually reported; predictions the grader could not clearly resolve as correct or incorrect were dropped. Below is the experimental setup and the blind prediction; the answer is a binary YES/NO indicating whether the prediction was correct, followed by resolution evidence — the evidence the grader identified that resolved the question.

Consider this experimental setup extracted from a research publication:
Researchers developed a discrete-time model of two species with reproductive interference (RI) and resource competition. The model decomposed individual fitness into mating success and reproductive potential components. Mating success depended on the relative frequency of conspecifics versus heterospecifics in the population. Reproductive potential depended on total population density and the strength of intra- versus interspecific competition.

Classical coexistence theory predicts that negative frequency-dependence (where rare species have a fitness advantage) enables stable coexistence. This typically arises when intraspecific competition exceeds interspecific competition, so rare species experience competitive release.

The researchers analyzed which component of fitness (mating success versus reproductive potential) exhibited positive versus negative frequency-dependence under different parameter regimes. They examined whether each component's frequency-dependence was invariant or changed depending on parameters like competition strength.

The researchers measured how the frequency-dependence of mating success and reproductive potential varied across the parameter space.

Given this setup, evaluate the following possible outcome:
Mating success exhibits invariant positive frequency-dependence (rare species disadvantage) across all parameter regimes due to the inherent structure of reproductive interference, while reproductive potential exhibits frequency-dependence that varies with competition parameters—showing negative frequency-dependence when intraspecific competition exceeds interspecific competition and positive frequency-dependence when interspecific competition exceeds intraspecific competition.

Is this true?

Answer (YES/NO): YES